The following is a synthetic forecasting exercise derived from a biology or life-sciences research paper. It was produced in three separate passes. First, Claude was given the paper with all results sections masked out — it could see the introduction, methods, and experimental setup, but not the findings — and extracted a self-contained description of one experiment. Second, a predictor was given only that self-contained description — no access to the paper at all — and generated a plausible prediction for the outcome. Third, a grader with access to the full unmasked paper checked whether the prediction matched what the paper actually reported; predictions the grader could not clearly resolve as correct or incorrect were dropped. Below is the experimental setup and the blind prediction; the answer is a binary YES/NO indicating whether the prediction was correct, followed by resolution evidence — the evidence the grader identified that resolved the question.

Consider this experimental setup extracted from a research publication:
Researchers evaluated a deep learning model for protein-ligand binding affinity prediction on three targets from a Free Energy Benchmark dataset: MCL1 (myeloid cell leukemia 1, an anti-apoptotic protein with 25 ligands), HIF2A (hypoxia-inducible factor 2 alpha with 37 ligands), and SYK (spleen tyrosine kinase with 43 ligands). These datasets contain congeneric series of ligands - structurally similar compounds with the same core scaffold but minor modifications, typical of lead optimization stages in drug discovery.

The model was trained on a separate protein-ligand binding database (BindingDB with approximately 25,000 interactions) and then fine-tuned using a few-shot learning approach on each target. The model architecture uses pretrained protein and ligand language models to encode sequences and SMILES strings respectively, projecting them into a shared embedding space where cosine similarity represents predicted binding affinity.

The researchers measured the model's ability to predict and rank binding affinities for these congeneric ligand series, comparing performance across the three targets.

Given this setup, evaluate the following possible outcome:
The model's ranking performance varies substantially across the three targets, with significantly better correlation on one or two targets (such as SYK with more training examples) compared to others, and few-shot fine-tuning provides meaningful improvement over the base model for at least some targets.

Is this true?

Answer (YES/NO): NO